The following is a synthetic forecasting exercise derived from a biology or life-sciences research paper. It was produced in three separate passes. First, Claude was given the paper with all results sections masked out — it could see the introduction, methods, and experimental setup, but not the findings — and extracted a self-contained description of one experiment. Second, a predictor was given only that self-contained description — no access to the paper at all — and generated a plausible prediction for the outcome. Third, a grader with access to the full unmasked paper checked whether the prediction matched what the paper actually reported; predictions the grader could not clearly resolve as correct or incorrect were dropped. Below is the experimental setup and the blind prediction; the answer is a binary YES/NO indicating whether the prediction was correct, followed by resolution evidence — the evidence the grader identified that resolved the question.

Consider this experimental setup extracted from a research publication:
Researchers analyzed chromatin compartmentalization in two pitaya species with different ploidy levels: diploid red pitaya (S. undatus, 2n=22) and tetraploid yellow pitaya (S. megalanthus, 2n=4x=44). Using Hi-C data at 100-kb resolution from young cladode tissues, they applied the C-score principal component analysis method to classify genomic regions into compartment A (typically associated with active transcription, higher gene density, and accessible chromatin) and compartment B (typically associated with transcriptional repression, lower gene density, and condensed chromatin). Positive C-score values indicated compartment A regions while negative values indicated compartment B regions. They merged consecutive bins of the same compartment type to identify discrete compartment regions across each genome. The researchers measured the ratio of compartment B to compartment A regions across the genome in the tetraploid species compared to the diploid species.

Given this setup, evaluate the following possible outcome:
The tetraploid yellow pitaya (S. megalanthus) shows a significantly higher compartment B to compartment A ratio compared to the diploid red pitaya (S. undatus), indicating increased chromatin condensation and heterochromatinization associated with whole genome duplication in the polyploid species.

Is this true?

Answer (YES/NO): YES